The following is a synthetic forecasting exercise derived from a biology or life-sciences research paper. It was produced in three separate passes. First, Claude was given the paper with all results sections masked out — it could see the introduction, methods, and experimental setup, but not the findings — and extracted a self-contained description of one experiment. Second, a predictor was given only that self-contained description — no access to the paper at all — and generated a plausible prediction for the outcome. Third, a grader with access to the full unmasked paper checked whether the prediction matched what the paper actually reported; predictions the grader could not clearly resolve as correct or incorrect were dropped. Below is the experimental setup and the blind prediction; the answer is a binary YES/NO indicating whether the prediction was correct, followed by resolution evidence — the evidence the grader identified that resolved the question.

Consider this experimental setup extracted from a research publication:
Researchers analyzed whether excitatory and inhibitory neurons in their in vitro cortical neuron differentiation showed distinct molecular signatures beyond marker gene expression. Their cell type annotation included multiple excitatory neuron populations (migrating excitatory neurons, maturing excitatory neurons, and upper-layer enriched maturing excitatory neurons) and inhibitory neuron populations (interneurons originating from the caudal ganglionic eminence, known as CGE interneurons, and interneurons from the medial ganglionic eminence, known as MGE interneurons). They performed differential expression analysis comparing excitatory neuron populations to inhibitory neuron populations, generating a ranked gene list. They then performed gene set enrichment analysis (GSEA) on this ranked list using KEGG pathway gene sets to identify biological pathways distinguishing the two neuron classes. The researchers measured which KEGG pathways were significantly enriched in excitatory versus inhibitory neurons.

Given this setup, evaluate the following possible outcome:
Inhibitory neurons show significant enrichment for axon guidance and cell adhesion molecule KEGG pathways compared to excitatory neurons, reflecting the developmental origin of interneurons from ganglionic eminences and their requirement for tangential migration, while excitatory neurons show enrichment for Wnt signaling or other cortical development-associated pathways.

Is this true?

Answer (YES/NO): NO